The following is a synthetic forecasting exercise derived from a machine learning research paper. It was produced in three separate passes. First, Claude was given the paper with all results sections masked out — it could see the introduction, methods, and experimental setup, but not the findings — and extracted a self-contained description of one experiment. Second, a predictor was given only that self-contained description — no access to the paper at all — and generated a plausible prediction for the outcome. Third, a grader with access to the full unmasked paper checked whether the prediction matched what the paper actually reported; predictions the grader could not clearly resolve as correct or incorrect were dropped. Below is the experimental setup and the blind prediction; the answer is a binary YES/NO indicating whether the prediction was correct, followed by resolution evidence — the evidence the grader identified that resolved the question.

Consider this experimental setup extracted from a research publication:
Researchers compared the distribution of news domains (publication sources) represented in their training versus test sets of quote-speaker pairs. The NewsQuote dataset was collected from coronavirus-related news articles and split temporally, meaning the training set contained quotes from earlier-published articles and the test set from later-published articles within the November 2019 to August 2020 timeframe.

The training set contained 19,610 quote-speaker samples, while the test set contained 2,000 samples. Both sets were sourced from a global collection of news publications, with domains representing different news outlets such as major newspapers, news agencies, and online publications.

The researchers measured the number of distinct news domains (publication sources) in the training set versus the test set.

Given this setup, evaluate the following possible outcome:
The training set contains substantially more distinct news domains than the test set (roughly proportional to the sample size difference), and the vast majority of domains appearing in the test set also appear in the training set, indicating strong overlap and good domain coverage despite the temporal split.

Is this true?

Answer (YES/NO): NO